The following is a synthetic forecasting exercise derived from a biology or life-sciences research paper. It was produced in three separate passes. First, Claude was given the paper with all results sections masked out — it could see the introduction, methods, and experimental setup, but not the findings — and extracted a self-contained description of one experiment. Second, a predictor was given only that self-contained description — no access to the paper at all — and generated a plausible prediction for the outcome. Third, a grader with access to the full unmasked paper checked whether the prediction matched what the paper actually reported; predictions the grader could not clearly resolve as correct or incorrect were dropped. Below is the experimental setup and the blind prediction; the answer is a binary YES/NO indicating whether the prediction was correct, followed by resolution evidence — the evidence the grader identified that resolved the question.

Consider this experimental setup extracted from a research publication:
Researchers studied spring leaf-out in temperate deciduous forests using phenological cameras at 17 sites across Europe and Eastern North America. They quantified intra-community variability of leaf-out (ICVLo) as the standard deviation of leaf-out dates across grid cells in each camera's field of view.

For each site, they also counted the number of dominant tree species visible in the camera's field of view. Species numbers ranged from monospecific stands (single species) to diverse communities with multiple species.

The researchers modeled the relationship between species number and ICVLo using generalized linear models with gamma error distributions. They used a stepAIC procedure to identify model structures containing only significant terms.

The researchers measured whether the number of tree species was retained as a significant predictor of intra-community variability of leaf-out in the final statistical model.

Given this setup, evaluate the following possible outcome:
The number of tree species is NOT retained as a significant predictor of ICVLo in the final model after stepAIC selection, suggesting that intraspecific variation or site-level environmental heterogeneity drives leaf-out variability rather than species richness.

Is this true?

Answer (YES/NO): YES